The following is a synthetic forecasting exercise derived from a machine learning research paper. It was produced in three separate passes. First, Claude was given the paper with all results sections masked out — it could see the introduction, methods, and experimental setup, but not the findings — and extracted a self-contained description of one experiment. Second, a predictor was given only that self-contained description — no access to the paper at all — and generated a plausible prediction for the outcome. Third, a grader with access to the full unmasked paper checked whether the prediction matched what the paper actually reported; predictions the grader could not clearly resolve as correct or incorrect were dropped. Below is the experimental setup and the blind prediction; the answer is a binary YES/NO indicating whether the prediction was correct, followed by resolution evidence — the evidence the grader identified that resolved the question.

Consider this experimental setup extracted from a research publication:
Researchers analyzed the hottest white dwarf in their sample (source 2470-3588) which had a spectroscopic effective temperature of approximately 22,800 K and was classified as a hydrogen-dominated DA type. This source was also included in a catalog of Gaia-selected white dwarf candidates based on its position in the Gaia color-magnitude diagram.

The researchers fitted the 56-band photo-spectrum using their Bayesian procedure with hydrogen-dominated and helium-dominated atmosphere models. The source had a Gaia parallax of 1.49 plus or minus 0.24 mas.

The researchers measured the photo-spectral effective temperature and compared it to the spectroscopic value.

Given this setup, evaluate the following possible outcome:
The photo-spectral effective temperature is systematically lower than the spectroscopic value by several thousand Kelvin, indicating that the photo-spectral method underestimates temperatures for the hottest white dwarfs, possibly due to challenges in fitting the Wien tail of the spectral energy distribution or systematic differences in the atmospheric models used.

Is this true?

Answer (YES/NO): NO